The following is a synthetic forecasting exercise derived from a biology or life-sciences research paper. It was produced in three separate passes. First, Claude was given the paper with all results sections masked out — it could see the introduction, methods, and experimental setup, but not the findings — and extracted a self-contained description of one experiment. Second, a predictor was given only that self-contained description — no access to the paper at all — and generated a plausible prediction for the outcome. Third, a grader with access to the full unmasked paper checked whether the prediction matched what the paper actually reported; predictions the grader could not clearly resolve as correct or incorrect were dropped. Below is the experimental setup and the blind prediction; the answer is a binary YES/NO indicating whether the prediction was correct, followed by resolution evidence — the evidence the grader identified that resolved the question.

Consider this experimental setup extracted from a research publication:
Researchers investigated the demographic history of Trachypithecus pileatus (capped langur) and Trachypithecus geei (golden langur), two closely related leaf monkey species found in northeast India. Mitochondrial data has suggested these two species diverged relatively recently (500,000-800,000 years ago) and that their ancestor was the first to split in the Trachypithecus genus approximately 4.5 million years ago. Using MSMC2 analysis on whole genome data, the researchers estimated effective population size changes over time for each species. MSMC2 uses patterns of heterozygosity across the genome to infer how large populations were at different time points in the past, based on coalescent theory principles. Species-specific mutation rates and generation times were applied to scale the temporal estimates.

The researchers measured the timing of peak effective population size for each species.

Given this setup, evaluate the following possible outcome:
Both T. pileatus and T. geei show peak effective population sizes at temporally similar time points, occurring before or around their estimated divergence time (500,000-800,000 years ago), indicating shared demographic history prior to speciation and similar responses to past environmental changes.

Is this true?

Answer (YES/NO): NO